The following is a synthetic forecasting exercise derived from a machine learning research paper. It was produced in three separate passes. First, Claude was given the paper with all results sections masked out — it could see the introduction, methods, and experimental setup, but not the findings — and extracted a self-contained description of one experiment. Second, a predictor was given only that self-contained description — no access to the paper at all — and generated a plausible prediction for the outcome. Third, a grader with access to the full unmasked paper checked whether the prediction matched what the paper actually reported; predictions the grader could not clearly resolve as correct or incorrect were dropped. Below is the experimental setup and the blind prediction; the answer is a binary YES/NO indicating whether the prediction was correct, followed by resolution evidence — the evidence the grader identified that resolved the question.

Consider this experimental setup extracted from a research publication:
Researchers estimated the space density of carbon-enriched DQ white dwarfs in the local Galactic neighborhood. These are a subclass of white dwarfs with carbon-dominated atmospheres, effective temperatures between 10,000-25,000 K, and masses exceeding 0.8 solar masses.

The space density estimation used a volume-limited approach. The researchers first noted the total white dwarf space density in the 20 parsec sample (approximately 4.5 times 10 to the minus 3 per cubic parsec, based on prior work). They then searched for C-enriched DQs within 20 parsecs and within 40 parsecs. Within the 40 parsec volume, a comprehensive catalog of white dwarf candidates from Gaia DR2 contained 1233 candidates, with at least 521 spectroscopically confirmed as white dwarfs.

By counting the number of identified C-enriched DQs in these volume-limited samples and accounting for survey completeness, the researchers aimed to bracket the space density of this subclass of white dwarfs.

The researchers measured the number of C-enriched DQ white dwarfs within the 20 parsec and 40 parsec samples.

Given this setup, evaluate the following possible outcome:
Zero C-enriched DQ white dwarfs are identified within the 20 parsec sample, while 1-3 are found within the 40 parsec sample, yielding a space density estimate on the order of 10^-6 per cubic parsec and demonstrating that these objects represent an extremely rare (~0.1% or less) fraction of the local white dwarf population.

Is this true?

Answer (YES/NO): NO